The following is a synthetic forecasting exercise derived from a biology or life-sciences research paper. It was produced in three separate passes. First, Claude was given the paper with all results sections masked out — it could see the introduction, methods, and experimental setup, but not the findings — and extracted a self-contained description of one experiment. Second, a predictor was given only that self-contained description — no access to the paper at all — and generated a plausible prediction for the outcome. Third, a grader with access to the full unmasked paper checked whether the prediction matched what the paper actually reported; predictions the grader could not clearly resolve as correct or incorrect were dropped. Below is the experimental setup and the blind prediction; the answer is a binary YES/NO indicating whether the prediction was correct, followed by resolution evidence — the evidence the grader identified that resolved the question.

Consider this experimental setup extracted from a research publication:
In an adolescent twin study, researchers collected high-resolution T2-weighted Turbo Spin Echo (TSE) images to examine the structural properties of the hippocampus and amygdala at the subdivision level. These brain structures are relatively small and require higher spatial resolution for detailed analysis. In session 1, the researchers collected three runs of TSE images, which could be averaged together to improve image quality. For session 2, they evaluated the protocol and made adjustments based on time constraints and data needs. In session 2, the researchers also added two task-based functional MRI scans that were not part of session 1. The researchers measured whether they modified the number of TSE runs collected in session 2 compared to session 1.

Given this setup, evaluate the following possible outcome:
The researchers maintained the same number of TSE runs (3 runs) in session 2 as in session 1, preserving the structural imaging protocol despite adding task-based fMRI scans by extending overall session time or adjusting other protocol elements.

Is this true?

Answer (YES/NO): NO